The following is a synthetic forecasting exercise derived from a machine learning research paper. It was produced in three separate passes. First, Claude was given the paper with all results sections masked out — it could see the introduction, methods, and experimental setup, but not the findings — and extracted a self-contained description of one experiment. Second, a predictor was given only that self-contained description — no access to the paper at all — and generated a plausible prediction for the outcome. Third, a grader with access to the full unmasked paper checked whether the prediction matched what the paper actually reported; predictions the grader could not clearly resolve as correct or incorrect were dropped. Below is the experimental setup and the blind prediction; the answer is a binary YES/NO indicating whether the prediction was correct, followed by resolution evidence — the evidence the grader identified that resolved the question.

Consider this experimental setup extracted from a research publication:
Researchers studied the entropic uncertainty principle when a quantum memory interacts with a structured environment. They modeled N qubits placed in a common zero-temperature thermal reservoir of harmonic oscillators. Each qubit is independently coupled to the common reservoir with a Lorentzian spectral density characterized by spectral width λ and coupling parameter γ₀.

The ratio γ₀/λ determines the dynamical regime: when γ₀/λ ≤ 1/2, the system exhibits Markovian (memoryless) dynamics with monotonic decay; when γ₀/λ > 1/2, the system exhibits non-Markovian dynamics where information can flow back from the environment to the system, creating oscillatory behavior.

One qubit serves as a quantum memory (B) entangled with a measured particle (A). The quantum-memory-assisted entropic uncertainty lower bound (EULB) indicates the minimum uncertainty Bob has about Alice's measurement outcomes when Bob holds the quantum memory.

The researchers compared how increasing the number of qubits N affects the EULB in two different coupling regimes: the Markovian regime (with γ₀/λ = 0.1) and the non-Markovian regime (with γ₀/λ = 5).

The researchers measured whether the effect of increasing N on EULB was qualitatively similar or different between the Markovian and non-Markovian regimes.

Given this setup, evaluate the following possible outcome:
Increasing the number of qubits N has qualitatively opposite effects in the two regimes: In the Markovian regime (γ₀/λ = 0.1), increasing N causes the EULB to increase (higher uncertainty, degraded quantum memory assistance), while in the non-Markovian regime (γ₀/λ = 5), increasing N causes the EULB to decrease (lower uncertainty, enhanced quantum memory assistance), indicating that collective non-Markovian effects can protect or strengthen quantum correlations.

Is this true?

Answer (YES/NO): NO